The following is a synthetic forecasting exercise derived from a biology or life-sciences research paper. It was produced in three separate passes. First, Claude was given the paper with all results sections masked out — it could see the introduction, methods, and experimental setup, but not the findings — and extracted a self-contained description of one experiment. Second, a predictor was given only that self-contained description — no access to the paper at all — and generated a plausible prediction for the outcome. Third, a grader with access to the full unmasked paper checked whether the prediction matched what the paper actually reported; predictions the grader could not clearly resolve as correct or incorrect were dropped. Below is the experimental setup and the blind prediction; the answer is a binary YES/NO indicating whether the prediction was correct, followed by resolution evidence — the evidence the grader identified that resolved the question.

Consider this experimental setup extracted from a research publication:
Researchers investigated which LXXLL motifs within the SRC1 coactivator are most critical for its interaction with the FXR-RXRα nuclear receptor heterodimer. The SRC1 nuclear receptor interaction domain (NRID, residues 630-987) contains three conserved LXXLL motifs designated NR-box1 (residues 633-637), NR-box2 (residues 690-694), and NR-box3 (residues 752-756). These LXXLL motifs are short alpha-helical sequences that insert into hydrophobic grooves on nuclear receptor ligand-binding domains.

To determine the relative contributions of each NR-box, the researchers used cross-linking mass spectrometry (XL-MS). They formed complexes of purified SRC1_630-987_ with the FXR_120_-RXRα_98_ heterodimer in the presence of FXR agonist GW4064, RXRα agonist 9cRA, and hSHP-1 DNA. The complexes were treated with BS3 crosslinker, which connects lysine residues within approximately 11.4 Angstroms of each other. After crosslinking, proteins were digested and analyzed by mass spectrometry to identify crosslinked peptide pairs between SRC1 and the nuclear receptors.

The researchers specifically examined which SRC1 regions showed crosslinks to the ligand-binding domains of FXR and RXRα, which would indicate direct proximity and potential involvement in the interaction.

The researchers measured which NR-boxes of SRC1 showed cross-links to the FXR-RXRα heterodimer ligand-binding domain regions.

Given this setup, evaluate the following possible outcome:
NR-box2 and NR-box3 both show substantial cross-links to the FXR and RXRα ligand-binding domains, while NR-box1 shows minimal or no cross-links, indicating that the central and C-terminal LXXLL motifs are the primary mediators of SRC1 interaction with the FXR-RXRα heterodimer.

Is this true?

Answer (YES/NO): NO